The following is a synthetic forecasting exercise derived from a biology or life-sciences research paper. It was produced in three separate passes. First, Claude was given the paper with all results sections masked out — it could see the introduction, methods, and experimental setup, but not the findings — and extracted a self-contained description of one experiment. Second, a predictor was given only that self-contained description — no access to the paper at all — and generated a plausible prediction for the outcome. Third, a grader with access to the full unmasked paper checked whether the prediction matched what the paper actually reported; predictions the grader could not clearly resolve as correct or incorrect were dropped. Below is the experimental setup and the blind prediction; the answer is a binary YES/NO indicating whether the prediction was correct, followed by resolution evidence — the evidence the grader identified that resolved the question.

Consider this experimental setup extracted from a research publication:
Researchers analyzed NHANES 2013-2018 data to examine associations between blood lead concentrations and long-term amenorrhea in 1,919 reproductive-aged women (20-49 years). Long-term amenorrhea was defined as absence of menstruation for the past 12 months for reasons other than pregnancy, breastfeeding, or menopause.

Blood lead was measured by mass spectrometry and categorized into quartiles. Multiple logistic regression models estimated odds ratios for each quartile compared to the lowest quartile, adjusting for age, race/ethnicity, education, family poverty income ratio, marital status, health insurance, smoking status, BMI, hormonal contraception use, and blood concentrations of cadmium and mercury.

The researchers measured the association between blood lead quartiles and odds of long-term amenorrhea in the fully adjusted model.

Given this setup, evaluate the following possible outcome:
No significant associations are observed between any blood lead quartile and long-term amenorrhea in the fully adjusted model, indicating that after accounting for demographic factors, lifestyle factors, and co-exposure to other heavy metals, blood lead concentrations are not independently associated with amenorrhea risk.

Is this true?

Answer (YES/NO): YES